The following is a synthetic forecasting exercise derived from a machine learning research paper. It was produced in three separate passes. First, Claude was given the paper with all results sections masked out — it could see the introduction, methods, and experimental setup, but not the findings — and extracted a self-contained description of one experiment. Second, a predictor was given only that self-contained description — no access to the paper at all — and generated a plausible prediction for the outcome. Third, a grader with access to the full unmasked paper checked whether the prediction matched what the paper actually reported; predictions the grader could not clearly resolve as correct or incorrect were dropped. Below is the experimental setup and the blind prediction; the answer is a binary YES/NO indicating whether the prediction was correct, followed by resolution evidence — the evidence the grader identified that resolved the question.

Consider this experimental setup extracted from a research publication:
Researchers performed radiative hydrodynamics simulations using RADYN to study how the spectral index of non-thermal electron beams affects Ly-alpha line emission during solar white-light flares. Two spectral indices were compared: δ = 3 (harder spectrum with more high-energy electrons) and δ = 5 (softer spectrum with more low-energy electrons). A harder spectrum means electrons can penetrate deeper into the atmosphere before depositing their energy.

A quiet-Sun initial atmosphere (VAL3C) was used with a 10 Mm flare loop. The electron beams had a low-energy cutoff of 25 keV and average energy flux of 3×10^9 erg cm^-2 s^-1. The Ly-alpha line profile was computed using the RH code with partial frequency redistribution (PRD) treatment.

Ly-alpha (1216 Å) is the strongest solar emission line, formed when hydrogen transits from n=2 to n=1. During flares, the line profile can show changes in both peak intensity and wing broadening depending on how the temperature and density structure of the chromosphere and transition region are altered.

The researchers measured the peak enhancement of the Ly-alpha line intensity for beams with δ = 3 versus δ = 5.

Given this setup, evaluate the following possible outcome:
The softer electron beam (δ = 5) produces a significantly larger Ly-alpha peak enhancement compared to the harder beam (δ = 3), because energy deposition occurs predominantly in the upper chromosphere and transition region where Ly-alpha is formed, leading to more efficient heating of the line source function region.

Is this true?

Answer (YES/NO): YES